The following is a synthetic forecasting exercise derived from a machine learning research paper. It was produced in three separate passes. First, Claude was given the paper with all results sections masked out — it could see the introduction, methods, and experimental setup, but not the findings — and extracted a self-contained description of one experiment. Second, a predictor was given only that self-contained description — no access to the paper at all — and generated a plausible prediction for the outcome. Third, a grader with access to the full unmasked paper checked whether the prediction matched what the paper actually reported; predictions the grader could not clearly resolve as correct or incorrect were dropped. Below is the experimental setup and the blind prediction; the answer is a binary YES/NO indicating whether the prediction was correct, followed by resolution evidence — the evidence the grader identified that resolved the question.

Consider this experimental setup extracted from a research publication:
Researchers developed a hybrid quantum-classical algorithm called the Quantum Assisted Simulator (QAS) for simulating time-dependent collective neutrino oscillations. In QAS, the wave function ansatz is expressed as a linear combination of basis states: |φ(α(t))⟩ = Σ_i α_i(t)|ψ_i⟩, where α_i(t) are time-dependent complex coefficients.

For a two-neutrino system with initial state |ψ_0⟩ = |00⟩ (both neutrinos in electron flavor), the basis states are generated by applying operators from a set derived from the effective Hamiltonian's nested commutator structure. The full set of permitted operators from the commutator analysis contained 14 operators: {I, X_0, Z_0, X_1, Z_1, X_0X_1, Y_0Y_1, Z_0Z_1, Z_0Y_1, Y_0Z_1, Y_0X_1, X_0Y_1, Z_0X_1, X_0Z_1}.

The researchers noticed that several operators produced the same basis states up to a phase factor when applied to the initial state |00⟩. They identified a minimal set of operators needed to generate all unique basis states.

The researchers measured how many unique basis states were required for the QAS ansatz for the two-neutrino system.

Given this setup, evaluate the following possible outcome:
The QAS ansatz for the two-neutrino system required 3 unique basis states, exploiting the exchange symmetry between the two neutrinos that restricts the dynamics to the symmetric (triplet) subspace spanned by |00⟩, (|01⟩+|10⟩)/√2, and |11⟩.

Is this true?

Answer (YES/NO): NO